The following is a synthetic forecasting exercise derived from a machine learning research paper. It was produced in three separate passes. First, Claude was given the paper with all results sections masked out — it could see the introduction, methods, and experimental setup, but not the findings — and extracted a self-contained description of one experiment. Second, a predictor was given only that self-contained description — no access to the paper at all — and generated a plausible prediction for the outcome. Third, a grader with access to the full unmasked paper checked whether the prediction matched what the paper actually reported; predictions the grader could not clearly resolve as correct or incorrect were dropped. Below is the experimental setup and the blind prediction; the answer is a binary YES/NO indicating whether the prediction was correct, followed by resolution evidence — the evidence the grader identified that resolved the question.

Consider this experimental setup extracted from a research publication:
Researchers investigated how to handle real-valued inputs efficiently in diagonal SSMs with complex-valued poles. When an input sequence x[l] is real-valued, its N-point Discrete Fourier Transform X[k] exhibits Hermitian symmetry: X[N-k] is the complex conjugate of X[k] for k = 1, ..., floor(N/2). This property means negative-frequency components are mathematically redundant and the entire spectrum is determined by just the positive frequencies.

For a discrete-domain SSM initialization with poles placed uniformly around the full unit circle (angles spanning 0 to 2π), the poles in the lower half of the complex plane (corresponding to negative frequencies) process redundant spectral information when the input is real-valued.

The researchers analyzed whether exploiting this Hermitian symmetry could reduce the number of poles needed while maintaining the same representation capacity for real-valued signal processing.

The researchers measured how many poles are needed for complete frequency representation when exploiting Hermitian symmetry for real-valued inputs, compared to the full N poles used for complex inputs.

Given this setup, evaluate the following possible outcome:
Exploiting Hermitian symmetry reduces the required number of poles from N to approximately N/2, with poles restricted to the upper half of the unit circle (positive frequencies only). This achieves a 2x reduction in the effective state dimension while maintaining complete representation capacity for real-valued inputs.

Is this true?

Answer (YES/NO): NO